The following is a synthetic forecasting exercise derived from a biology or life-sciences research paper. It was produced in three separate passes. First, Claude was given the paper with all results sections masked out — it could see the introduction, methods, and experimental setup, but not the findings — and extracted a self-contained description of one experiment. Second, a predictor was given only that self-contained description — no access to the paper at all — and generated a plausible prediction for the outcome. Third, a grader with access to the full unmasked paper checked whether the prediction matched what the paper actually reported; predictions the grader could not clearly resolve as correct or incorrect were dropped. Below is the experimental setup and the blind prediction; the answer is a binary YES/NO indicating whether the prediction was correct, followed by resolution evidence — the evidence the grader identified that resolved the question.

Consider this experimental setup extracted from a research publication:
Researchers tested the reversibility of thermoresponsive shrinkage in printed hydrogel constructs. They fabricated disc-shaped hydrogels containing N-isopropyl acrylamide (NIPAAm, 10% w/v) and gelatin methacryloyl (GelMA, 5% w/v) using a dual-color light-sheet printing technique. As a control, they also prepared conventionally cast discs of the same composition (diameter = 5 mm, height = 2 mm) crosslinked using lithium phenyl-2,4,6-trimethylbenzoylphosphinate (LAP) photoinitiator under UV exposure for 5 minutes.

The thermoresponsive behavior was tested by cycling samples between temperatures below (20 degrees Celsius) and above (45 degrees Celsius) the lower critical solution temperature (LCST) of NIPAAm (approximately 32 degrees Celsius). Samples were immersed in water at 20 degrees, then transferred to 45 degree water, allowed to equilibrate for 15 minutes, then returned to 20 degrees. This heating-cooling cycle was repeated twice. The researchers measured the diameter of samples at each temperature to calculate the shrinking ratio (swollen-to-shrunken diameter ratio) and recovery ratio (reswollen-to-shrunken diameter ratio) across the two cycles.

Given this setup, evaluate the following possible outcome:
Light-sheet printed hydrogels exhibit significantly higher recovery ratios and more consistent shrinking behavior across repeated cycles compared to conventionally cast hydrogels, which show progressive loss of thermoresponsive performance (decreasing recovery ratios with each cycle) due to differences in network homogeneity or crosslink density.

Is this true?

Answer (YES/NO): NO